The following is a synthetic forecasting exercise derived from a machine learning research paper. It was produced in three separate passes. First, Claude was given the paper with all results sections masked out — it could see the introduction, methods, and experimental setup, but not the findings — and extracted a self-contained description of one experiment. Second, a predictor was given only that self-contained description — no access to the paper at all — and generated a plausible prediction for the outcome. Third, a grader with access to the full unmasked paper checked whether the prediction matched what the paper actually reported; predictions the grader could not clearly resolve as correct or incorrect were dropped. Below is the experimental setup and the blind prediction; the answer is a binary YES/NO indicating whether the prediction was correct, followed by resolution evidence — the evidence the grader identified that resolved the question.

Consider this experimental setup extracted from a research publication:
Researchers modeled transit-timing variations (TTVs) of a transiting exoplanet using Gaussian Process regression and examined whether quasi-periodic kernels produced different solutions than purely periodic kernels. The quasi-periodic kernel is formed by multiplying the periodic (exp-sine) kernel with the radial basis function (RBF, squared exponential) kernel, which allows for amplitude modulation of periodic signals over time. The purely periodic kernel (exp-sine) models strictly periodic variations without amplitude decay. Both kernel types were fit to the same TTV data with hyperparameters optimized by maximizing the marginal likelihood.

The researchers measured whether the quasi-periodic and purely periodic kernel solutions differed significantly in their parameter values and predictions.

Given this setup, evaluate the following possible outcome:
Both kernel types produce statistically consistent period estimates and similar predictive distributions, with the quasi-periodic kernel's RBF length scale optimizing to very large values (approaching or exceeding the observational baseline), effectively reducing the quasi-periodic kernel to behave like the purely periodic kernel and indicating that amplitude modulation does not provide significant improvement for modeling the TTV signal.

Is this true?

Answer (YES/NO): YES